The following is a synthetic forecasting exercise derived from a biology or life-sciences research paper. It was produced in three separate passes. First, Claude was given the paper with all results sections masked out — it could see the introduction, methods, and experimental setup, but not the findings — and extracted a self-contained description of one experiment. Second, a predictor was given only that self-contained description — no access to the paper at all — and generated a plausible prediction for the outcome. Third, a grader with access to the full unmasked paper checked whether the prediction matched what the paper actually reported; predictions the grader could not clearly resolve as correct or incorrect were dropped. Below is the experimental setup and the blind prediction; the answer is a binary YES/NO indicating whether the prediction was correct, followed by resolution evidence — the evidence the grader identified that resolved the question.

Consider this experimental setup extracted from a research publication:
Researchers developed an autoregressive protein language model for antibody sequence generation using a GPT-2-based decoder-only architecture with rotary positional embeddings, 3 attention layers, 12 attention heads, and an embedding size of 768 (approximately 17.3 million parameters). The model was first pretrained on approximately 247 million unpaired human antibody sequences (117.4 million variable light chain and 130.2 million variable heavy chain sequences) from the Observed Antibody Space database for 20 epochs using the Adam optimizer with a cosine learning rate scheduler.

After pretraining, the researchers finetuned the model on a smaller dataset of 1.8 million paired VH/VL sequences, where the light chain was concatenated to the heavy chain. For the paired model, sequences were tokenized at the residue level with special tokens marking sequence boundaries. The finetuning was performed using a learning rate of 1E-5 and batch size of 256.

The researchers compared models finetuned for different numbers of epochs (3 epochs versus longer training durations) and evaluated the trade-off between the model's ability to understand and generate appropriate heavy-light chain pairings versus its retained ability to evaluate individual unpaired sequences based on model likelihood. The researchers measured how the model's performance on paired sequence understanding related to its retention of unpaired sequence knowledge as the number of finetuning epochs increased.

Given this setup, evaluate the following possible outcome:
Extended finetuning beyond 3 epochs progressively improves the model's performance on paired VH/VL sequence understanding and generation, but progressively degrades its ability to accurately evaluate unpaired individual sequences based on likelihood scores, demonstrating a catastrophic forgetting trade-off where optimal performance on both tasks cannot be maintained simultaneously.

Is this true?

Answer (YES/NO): NO